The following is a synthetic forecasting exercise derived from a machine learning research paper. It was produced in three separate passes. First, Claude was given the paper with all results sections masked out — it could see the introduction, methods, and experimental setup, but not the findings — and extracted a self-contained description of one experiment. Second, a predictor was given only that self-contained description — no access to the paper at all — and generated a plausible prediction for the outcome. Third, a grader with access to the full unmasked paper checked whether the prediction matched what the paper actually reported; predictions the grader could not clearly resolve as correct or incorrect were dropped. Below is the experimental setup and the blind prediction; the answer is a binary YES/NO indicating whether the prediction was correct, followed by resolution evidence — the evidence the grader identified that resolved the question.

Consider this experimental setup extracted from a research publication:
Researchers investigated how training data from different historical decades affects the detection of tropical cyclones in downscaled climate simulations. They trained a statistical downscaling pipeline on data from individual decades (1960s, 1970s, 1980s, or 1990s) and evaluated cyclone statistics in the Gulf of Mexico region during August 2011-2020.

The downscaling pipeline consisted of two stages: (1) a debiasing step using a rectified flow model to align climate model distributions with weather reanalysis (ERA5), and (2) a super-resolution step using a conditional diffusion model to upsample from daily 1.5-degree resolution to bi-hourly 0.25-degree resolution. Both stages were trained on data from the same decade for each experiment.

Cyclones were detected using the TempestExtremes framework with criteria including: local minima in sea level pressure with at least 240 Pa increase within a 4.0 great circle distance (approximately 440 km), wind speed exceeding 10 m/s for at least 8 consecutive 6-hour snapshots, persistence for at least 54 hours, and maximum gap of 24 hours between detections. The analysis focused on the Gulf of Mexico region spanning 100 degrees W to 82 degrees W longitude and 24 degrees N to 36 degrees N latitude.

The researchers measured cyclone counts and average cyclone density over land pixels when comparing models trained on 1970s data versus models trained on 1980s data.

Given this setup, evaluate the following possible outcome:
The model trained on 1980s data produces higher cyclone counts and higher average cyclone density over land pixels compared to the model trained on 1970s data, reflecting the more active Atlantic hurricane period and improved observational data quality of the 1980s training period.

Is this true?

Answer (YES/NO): YES